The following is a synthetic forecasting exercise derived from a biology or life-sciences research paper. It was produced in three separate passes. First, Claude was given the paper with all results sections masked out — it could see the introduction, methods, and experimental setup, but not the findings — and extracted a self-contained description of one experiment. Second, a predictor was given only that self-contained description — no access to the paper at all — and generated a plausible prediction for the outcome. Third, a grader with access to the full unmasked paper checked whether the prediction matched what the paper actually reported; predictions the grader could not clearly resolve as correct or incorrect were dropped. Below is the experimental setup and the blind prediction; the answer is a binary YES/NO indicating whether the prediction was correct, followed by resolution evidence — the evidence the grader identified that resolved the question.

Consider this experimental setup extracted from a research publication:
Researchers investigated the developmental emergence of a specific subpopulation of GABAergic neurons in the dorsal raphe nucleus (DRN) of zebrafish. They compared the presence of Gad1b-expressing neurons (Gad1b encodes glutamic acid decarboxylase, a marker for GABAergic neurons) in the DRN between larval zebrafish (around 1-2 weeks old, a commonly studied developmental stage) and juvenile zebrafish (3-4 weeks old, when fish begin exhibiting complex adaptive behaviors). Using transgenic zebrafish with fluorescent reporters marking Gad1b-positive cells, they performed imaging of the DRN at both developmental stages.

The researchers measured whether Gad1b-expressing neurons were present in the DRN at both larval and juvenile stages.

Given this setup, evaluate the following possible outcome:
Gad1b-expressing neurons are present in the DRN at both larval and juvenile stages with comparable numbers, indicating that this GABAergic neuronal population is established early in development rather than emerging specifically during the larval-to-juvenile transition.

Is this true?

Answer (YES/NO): NO